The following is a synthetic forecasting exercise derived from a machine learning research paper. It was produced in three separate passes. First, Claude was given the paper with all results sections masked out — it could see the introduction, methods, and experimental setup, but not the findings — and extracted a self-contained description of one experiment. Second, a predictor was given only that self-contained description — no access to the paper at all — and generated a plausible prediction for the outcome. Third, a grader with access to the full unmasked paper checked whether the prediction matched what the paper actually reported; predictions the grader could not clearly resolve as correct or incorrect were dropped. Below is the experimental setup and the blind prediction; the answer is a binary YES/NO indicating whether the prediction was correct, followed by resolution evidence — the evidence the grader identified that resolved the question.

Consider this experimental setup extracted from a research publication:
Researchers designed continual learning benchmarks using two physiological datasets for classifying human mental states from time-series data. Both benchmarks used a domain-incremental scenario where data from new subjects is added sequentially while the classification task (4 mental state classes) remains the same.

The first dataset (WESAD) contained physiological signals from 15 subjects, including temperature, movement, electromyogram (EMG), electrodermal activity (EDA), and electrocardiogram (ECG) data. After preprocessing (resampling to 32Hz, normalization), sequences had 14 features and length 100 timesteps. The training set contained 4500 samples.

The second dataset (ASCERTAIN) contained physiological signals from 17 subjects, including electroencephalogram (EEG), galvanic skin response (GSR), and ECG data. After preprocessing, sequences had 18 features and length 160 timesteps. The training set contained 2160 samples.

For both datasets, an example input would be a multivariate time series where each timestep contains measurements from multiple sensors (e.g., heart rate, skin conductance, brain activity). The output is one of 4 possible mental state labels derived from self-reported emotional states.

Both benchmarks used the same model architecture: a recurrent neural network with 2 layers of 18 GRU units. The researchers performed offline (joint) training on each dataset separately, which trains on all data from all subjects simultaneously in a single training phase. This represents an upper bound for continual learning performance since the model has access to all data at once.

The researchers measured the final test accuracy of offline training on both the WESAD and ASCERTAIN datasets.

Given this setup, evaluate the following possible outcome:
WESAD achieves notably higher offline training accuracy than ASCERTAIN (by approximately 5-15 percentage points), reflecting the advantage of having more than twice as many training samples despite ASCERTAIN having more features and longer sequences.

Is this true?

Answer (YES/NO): NO